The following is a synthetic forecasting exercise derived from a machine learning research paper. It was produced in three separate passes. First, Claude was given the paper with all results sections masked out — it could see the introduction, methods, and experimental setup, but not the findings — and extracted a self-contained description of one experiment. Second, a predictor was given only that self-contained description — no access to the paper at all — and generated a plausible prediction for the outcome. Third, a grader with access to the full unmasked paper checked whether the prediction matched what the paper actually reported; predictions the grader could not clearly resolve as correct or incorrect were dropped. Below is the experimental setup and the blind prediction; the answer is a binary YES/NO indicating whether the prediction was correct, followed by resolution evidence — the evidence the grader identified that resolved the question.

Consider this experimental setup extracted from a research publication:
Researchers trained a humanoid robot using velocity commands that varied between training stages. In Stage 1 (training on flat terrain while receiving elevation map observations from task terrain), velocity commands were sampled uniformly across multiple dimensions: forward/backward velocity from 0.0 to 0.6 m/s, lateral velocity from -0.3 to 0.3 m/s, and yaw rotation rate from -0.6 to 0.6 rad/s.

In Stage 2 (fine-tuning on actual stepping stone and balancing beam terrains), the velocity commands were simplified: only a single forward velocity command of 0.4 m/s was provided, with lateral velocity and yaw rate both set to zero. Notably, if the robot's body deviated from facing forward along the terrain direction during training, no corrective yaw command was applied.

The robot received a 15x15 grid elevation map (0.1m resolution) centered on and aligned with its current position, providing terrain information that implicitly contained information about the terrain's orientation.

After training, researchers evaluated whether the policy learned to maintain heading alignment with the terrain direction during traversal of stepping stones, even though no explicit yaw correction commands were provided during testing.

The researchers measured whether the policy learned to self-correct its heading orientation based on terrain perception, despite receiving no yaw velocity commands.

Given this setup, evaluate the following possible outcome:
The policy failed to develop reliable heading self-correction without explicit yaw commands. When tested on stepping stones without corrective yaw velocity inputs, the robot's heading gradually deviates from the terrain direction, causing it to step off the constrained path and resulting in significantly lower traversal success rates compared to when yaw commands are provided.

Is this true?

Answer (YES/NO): NO